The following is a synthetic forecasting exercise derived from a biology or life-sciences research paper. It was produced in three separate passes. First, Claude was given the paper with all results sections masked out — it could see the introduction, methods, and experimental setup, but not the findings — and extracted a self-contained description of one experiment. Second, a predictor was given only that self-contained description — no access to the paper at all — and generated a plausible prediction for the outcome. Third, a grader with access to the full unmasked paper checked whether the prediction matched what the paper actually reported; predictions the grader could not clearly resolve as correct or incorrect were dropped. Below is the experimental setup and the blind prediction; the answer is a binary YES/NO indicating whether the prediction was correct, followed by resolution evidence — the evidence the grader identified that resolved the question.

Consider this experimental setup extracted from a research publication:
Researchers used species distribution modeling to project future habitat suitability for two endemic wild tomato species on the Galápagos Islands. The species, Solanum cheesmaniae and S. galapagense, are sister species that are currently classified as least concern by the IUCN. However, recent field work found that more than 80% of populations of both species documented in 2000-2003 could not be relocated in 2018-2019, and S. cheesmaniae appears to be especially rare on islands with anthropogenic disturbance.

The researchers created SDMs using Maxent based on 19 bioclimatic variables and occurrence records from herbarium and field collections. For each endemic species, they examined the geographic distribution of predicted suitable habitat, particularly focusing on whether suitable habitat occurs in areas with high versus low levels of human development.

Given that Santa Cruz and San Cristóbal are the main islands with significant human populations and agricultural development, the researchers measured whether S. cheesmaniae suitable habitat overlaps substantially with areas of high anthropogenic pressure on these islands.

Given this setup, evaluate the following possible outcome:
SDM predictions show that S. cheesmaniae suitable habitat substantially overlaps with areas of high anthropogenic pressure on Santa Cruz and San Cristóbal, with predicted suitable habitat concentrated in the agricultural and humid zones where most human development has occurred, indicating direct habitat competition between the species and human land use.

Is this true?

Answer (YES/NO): YES